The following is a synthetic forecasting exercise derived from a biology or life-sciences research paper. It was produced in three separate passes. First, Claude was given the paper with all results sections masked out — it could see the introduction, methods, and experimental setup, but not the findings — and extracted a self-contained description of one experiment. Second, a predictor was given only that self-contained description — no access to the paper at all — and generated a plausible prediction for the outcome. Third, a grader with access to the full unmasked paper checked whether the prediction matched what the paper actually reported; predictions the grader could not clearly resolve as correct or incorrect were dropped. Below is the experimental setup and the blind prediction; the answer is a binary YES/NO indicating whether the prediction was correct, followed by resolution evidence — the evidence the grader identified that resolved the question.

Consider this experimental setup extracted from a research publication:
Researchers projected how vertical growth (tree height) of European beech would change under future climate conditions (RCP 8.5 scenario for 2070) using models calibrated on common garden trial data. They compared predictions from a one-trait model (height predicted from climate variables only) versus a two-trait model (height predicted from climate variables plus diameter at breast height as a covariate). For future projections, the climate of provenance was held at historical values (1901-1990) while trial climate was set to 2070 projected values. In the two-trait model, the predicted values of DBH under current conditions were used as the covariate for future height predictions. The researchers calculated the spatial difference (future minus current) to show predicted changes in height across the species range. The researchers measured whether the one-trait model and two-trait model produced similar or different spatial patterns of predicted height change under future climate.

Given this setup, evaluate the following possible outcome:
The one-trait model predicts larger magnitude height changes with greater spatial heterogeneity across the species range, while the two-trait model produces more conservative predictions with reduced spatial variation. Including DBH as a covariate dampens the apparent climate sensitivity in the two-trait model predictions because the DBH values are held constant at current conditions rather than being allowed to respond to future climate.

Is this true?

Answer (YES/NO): NO